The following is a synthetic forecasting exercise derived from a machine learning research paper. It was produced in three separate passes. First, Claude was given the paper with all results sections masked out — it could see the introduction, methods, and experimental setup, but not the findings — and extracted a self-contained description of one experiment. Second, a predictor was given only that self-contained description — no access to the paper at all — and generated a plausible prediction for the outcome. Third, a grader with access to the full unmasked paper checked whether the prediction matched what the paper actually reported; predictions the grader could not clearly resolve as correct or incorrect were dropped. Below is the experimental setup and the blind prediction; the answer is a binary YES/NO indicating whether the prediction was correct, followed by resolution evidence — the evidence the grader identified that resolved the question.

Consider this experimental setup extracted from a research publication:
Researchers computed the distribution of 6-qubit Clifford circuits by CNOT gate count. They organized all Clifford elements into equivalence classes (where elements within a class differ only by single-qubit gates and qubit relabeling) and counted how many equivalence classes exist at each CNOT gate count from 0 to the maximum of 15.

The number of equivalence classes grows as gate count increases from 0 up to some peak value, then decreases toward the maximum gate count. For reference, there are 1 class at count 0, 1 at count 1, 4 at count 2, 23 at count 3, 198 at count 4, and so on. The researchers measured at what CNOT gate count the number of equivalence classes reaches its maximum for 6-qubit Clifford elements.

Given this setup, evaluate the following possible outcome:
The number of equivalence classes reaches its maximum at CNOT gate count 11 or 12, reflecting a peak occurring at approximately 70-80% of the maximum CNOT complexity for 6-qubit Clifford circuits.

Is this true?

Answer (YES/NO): YES